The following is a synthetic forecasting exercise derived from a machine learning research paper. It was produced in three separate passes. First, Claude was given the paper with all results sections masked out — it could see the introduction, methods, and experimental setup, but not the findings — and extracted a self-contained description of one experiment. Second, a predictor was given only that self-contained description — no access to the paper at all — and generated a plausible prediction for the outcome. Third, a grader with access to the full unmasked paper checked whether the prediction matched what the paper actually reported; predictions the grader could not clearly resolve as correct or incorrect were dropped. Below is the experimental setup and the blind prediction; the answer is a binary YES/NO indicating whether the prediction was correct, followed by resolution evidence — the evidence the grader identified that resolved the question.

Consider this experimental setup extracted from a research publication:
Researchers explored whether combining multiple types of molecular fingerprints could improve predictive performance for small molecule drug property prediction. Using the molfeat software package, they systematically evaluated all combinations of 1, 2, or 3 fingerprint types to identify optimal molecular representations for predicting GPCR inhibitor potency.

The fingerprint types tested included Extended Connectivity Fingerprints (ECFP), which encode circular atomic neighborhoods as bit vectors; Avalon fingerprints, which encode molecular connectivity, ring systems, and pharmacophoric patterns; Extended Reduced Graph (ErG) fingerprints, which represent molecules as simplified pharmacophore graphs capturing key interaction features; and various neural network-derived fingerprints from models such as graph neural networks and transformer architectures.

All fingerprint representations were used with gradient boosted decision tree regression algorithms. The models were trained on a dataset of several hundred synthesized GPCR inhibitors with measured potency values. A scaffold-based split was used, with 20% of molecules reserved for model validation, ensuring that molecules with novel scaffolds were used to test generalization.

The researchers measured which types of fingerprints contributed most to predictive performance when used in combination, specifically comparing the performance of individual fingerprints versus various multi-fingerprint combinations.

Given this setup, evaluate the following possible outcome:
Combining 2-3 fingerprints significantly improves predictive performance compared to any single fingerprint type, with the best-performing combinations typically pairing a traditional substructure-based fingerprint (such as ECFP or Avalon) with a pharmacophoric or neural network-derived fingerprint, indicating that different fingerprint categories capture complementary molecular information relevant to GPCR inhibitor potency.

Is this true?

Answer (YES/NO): NO